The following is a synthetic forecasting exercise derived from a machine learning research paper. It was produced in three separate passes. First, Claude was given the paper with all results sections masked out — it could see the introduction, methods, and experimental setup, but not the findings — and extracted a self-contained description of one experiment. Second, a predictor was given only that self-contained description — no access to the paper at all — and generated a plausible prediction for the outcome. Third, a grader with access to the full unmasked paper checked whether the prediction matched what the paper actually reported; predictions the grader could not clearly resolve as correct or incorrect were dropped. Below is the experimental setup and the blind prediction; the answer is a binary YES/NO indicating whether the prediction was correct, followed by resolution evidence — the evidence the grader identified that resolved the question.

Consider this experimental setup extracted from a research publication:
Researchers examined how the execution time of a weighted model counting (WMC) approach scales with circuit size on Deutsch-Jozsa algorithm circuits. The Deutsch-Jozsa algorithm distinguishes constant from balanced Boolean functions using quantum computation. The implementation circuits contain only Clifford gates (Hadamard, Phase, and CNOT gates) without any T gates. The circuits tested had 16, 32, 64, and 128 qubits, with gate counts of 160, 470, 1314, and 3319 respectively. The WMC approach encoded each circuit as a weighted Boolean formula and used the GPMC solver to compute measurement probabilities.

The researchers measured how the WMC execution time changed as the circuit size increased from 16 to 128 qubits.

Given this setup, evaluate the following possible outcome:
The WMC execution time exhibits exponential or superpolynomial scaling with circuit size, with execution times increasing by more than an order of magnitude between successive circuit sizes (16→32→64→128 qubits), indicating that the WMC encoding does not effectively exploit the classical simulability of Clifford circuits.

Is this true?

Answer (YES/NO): NO